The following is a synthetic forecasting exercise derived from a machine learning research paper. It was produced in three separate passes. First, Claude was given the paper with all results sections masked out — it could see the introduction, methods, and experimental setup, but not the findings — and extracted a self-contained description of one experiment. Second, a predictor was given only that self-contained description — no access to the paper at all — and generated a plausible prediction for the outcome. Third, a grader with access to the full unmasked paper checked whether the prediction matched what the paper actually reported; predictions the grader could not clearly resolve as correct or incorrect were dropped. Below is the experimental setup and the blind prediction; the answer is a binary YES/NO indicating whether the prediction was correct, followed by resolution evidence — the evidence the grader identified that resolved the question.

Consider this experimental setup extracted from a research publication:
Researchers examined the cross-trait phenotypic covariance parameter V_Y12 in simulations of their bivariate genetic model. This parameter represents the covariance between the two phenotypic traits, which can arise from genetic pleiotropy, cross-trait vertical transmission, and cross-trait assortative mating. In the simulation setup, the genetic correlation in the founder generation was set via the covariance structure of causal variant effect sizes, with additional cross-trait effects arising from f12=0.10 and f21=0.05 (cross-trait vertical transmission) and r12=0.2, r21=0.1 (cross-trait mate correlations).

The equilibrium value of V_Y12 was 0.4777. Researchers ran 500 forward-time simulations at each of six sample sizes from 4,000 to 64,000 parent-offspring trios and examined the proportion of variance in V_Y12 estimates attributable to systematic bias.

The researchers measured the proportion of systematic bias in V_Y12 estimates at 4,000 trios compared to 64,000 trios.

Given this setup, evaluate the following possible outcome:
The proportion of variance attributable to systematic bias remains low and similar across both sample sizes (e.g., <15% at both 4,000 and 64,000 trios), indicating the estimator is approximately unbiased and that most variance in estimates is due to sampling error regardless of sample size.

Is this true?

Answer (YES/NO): NO